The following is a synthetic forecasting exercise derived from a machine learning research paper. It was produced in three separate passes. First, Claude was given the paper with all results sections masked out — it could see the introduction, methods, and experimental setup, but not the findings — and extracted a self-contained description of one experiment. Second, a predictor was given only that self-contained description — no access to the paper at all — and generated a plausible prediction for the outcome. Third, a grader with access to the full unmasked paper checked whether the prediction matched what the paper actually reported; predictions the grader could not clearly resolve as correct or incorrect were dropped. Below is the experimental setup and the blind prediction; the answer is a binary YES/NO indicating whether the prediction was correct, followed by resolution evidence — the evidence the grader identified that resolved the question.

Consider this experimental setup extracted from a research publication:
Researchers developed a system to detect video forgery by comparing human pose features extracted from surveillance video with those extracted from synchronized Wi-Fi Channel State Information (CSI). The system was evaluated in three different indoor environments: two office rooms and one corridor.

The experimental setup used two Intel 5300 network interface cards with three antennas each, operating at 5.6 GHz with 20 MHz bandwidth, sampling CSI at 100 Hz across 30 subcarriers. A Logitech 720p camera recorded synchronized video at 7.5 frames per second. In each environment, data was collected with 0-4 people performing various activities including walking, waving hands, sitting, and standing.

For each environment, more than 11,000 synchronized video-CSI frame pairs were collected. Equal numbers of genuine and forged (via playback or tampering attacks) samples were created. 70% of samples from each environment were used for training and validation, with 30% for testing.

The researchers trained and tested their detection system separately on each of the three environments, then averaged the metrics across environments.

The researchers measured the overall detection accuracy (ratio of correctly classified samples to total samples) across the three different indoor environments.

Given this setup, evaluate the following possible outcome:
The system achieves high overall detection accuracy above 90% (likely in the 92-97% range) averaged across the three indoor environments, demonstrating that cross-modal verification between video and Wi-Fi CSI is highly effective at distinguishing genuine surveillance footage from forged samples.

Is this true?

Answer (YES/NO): NO